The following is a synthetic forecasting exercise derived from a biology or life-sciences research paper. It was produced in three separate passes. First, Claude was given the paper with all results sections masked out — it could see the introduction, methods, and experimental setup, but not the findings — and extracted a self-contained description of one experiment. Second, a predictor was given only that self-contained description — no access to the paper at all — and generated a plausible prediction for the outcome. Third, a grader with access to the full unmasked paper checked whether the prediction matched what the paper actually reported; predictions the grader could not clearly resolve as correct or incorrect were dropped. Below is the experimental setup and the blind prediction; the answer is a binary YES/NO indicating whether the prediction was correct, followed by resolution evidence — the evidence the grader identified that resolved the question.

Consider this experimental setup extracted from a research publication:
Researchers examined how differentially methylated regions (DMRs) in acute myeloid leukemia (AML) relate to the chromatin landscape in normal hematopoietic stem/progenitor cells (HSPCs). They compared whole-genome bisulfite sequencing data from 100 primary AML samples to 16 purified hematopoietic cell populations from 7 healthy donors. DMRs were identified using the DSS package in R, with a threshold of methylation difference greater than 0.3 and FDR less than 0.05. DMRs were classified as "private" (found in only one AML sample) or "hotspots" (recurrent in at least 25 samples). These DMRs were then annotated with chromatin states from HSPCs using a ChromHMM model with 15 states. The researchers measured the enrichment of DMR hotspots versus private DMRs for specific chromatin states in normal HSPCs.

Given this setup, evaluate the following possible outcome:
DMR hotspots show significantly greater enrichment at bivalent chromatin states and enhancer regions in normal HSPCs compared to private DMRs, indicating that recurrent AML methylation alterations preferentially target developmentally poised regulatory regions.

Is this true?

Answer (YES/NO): NO